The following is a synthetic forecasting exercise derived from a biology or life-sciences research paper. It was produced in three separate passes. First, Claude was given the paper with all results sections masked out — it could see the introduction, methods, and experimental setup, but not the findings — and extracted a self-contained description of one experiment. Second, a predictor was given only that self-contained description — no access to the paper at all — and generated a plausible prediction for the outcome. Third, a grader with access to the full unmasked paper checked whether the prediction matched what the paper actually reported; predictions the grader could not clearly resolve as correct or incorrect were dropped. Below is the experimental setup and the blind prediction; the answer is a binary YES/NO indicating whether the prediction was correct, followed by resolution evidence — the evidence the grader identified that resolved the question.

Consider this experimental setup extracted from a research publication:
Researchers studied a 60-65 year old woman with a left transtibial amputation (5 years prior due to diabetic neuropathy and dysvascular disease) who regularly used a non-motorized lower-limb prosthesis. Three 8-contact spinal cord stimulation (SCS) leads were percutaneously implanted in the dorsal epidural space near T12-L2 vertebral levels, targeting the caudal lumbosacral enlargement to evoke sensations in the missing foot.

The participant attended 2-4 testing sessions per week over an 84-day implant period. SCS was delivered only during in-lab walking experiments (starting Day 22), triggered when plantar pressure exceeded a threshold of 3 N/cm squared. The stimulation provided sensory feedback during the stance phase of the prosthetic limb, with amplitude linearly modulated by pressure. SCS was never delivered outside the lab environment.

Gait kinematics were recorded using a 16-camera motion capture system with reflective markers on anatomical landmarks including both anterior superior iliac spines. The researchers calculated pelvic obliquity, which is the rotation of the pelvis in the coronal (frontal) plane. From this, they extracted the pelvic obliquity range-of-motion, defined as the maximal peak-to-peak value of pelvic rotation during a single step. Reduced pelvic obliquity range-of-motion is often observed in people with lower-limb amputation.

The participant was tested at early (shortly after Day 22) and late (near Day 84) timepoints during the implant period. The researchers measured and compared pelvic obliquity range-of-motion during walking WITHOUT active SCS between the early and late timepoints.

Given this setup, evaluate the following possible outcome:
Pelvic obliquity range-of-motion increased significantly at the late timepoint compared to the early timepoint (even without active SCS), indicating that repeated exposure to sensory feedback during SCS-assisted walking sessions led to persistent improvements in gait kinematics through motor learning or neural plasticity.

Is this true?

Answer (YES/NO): NO